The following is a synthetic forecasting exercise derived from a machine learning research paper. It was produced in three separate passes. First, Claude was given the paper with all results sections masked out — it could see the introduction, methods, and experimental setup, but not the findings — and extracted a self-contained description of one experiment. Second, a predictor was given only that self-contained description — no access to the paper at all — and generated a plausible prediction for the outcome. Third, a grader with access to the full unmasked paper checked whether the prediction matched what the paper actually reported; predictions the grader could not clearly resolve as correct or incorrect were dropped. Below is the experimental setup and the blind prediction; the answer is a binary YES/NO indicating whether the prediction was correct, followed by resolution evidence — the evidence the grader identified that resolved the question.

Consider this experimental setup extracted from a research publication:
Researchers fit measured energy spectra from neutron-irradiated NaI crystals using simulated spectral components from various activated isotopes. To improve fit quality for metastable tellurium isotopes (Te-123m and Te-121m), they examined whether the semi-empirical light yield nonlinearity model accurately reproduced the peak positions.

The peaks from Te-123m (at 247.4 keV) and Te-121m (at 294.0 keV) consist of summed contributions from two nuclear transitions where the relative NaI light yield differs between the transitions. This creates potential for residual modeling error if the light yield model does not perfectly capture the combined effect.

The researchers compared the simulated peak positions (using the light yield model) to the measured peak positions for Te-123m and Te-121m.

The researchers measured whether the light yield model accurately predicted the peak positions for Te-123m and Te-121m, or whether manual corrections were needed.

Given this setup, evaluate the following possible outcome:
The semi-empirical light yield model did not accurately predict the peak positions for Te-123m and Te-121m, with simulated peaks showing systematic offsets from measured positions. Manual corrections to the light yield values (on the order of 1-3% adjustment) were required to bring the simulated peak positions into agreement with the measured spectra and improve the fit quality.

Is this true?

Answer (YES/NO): YES